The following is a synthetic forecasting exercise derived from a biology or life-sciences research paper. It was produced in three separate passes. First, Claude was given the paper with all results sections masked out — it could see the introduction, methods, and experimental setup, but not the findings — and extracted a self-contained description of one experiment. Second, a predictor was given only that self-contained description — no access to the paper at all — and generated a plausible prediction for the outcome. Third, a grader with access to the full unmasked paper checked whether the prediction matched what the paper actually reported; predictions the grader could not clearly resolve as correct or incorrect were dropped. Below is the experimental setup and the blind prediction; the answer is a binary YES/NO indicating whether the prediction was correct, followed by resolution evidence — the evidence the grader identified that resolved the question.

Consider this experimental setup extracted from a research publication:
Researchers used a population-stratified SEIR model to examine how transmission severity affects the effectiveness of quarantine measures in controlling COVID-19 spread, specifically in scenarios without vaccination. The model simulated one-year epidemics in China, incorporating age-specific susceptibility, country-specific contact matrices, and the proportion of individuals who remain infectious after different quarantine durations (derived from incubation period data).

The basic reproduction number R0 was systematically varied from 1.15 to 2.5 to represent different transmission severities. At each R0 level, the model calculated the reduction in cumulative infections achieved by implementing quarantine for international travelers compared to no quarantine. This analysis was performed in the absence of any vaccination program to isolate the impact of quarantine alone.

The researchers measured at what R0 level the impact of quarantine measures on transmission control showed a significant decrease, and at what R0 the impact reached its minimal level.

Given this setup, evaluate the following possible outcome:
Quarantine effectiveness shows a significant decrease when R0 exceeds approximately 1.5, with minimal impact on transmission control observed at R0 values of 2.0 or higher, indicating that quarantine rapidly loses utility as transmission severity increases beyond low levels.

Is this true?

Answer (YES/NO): NO